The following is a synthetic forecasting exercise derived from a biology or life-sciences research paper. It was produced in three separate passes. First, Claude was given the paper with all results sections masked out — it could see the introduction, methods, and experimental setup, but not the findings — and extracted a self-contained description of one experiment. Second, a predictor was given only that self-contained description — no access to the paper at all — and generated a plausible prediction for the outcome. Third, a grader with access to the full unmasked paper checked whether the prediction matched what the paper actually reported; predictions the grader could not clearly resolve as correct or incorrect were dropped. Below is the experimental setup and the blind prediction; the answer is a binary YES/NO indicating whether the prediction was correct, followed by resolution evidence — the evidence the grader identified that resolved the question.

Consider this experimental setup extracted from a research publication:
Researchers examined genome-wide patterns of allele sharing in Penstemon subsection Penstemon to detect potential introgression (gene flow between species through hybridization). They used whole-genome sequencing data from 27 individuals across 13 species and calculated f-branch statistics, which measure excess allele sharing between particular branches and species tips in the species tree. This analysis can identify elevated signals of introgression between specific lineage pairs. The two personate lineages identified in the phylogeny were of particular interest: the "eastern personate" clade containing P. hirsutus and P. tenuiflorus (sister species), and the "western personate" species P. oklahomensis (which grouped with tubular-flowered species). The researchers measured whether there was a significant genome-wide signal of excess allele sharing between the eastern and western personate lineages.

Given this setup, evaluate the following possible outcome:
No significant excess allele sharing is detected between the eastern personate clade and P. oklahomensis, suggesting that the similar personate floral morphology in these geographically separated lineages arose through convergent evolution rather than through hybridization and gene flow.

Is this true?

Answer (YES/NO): YES